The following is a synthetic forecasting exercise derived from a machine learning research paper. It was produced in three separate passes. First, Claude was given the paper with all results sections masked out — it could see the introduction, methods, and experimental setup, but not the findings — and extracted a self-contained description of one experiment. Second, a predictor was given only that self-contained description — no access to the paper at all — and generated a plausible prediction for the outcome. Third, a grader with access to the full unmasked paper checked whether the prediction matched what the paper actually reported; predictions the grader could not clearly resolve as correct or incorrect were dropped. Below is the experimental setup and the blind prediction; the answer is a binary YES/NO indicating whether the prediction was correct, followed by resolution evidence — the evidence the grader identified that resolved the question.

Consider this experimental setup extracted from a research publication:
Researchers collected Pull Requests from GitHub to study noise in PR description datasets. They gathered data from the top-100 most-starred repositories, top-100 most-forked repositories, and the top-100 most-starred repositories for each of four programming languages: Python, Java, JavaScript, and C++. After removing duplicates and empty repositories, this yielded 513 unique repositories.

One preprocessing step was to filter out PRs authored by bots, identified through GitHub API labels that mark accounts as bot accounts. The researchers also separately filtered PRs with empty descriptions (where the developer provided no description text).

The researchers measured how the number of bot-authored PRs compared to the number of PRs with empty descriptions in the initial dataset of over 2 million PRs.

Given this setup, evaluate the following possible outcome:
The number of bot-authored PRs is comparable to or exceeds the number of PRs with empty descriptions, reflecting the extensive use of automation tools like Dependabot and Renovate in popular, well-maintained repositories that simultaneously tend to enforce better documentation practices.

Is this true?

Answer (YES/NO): NO